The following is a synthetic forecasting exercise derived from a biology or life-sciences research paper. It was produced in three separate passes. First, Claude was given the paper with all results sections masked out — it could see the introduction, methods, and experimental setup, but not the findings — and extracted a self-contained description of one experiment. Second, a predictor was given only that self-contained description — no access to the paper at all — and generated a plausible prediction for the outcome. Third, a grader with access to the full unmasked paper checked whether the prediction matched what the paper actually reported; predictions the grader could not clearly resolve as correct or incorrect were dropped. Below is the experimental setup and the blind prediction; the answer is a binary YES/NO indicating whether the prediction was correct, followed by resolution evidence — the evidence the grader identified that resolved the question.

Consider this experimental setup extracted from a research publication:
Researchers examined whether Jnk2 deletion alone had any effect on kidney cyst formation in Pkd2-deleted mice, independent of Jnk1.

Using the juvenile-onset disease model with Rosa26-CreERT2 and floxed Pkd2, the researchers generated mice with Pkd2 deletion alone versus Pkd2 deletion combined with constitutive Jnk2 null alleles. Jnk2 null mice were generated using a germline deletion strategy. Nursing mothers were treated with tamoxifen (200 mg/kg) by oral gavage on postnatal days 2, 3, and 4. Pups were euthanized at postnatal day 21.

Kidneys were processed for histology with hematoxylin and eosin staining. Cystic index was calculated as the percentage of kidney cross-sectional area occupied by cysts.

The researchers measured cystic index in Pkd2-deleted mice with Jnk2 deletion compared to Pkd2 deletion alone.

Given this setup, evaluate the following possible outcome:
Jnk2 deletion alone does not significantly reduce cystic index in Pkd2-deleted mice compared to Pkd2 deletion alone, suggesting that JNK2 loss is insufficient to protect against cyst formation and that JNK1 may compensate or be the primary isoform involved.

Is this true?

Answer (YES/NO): YES